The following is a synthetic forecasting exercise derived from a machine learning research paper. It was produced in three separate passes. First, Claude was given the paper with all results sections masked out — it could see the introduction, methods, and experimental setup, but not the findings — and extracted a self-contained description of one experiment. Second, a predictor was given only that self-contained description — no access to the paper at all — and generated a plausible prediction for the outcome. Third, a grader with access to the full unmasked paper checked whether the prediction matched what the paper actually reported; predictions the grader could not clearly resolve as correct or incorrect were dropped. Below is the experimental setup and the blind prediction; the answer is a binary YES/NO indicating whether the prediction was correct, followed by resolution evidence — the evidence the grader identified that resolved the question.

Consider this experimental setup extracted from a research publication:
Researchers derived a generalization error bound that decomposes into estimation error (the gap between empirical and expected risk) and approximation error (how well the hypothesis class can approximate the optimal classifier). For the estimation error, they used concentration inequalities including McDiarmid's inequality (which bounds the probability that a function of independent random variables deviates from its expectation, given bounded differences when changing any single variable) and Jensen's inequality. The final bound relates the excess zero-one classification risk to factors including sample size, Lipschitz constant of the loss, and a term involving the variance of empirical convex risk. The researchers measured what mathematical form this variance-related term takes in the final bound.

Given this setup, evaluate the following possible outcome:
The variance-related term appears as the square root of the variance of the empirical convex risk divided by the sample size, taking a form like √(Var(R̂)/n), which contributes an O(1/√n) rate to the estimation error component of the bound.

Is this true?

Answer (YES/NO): NO